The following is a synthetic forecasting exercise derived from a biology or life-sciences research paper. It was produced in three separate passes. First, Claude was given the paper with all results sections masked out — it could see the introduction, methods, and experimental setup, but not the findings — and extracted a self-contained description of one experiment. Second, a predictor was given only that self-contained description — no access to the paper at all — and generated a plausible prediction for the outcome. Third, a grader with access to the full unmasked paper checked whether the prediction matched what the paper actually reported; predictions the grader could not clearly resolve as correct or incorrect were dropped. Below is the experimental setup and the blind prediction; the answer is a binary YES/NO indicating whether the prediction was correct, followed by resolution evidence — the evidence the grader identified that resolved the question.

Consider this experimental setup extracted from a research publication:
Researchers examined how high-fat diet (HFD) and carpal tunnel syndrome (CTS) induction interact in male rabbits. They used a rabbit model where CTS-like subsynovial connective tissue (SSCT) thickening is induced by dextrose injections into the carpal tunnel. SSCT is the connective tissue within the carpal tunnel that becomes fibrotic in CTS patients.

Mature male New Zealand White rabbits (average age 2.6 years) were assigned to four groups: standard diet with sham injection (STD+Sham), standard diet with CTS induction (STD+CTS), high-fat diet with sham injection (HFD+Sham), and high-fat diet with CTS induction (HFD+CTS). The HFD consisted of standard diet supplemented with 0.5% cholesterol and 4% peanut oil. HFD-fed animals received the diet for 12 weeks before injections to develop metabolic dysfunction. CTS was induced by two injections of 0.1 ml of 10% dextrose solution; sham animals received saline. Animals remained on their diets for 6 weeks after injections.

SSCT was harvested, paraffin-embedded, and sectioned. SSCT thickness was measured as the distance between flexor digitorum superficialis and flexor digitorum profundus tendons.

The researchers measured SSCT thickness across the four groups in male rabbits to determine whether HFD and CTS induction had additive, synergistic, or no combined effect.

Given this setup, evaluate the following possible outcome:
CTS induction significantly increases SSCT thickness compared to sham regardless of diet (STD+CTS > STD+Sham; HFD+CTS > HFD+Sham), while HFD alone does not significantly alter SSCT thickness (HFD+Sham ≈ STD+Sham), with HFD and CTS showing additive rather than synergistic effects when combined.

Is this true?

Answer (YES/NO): NO